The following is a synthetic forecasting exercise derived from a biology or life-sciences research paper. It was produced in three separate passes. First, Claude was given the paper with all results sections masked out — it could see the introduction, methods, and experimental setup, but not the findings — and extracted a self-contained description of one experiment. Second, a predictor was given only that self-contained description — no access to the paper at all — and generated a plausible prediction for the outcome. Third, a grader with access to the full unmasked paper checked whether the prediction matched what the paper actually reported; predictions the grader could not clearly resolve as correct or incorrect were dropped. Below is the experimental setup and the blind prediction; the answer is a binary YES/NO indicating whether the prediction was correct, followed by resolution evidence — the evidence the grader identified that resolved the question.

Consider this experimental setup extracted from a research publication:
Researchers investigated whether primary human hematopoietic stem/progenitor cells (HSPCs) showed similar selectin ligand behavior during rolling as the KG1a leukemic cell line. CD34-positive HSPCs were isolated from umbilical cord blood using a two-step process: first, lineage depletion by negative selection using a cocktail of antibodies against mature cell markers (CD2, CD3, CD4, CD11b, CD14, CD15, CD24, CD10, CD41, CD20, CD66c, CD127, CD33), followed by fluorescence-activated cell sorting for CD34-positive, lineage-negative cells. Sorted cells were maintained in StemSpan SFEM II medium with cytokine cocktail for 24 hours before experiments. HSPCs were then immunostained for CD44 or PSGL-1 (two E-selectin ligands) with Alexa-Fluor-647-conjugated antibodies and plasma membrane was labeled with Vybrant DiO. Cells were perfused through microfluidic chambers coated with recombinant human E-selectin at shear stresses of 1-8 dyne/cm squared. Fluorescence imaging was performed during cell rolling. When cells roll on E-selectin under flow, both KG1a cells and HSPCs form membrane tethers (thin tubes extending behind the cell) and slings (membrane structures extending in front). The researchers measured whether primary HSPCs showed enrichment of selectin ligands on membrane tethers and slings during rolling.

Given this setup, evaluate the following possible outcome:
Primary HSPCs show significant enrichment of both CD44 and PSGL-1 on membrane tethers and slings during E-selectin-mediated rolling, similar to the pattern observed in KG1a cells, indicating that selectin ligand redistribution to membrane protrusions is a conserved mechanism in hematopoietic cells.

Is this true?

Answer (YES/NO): NO